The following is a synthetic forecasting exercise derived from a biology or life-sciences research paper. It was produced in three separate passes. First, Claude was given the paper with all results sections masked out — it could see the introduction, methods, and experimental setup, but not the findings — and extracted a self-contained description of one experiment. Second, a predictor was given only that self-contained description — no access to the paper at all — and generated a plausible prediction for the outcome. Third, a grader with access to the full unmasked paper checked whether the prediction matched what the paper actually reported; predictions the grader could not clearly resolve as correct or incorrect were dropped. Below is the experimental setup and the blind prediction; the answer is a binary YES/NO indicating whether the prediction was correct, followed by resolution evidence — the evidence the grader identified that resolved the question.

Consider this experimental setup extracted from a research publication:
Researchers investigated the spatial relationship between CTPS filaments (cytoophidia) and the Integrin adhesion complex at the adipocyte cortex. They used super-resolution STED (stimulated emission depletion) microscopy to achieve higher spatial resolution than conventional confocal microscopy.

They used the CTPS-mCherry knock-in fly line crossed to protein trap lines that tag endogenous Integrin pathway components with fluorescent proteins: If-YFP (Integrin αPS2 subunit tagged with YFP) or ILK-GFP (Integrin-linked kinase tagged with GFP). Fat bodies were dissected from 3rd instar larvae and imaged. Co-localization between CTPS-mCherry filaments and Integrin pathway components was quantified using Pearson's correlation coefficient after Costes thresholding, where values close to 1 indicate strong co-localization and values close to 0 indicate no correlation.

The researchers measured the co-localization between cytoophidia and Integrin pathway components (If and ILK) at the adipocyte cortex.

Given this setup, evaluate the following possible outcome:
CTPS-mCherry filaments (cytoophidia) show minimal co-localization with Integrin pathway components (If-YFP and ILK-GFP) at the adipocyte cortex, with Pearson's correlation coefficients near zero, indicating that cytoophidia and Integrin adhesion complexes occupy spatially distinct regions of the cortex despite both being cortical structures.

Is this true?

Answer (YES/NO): NO